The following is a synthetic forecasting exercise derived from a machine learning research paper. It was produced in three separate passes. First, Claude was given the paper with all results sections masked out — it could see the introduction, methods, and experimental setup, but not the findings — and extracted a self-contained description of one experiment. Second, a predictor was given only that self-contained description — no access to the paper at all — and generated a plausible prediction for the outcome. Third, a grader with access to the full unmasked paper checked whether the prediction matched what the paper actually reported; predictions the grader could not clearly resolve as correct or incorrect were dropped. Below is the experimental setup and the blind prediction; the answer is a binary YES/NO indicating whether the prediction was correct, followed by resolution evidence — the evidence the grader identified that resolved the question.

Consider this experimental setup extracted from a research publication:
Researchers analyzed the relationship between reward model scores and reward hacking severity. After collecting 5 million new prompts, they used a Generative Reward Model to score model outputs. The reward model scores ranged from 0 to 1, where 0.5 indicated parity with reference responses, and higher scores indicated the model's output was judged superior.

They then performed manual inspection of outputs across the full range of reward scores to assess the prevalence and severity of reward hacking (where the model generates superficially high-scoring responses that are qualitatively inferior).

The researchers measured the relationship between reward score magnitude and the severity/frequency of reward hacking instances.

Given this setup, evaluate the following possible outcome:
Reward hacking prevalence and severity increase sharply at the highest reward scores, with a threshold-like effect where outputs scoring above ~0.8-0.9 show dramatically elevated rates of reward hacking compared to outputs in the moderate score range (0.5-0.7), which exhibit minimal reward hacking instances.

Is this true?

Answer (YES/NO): NO